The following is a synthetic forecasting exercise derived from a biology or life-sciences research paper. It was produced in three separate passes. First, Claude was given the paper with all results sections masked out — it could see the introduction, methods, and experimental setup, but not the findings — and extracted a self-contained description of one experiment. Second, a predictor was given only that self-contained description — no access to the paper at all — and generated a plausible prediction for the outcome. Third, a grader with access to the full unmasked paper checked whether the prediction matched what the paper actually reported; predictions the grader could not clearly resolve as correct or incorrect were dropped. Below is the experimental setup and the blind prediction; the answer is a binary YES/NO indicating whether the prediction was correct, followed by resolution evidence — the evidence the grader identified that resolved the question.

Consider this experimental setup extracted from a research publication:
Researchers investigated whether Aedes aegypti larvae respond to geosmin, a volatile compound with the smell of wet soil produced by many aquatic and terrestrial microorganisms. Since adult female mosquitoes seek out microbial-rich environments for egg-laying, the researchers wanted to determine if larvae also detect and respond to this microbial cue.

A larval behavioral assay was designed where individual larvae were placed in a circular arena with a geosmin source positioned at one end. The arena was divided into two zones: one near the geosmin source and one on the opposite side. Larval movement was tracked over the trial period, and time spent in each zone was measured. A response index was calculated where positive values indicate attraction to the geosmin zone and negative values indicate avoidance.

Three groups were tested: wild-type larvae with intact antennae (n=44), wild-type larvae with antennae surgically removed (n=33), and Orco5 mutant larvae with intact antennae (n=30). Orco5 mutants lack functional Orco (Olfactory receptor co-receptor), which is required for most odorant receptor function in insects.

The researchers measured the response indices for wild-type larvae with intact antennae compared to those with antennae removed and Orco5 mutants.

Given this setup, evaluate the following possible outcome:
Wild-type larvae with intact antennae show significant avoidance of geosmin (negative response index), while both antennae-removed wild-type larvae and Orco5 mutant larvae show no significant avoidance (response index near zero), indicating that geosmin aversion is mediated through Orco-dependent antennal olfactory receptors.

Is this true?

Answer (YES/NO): NO